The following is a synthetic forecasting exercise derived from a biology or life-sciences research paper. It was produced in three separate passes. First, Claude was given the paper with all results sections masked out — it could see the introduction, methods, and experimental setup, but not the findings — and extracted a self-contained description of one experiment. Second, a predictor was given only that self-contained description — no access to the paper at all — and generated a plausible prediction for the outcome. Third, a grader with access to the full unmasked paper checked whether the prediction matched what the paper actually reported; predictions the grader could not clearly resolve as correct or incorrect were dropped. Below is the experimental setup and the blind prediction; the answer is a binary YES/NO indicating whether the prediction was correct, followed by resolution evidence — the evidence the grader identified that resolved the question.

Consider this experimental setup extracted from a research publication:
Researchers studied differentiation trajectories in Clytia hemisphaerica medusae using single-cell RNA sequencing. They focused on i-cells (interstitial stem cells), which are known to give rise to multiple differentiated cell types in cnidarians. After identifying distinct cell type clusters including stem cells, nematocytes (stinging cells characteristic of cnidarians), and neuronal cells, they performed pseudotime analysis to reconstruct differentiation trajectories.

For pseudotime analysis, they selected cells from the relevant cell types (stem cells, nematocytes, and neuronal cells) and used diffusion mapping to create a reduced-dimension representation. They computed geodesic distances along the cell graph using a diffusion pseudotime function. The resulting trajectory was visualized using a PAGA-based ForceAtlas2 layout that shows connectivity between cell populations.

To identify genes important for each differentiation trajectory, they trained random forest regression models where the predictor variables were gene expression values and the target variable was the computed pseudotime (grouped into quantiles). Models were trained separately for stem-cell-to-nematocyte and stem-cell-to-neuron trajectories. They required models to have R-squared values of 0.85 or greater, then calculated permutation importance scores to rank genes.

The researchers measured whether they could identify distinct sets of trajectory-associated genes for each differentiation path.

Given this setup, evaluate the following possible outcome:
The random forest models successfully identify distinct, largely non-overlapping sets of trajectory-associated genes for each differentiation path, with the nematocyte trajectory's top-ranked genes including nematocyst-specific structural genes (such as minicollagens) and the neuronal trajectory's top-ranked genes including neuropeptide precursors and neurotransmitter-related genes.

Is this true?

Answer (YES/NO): NO